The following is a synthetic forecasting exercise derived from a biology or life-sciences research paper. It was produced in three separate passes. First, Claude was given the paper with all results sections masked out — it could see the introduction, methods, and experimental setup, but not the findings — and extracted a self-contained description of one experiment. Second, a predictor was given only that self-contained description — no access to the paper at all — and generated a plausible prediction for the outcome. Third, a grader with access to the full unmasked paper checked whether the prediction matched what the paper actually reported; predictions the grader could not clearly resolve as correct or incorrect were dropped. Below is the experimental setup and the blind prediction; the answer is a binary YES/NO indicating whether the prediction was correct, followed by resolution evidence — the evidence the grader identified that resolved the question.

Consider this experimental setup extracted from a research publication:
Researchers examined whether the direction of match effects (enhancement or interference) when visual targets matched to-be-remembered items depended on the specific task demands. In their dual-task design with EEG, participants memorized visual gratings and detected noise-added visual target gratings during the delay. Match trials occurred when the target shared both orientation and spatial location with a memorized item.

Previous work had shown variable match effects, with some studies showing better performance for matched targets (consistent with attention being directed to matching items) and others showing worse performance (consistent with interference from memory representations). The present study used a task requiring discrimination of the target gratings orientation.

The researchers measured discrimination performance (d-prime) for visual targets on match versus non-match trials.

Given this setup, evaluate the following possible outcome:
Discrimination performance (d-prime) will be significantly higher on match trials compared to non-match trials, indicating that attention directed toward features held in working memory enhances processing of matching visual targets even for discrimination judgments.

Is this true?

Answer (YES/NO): NO